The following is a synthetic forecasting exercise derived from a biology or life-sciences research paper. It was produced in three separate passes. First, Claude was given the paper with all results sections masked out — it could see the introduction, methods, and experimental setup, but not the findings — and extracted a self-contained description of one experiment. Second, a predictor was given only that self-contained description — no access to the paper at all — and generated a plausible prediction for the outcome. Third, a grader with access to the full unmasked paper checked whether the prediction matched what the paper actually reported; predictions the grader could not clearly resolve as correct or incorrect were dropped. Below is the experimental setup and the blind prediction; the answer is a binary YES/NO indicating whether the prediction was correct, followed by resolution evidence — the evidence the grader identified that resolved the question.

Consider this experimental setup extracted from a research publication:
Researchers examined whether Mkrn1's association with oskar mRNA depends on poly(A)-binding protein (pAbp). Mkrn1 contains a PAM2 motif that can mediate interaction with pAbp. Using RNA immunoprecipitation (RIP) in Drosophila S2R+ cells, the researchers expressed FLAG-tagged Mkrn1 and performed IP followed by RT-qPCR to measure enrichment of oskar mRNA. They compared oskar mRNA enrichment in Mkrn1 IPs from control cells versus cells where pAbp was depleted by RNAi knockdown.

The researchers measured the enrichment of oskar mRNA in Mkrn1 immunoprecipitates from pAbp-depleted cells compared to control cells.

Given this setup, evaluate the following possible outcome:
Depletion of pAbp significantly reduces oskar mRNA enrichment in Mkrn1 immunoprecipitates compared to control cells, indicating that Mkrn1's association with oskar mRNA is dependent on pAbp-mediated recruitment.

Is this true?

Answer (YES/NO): YES